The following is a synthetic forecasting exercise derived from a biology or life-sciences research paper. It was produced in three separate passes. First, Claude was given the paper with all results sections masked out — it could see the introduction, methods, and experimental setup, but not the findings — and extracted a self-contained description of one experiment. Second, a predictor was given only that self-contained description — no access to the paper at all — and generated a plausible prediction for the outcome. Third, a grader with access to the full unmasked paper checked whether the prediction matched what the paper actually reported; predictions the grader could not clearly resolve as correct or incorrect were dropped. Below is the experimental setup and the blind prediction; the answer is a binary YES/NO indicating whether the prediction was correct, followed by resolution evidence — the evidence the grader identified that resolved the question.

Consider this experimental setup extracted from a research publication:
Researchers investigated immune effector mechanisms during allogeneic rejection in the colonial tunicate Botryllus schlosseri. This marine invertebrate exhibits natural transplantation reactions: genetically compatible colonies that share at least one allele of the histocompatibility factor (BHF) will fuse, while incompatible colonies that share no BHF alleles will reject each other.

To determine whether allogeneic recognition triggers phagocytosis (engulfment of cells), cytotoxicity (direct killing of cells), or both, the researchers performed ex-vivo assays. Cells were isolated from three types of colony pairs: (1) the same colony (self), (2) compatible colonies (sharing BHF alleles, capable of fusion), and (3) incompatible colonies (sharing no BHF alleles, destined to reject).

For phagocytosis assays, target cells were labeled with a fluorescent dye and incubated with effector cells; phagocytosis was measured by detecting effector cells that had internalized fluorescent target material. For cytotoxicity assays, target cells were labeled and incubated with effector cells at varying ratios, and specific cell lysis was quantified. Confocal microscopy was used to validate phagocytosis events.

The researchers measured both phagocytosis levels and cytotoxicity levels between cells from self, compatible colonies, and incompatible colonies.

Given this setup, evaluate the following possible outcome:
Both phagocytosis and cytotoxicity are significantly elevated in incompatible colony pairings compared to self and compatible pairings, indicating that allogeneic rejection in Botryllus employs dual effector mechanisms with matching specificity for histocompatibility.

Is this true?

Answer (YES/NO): NO